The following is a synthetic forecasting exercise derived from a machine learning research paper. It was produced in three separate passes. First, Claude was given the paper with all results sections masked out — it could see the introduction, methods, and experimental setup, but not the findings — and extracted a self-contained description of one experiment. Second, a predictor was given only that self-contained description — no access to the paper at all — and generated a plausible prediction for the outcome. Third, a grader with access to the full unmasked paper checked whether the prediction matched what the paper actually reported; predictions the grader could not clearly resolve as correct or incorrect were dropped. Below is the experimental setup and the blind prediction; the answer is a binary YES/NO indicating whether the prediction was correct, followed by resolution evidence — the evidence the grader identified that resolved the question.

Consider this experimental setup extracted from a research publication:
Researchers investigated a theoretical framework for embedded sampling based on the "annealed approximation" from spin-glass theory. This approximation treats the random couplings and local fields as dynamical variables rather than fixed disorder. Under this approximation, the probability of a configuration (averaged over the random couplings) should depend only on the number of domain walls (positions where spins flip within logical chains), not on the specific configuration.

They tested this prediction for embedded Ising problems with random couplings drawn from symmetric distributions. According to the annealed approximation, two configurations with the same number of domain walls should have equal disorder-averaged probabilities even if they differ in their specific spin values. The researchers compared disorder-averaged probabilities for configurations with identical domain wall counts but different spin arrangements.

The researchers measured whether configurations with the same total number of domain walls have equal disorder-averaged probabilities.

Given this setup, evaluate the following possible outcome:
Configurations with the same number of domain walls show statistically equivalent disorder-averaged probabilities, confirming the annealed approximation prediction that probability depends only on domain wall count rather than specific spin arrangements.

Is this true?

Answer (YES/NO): YES